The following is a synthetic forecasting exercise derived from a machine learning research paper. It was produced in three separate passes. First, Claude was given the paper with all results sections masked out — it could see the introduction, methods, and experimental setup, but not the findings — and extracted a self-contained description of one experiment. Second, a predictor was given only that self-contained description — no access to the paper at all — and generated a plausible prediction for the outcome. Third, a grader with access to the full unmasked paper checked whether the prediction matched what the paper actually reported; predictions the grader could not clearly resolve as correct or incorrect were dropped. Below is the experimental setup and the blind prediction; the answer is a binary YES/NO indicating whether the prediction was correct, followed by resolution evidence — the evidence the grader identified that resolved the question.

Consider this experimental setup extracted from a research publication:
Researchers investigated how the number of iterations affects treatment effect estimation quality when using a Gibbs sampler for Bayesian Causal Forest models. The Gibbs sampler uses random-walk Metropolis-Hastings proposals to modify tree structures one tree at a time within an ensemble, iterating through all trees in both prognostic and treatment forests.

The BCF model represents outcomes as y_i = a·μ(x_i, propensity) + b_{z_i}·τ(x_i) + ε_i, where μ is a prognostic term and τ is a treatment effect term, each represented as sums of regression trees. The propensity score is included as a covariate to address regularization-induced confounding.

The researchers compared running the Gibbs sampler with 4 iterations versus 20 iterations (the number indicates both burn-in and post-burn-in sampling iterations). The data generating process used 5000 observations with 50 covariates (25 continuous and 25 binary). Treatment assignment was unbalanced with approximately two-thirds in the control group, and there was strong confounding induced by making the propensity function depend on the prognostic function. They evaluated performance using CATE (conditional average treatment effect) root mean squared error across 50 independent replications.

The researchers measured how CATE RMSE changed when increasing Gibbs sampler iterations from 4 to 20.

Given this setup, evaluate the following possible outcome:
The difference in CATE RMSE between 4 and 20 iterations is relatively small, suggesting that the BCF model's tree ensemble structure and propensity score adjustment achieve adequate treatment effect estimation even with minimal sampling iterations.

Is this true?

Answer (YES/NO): NO